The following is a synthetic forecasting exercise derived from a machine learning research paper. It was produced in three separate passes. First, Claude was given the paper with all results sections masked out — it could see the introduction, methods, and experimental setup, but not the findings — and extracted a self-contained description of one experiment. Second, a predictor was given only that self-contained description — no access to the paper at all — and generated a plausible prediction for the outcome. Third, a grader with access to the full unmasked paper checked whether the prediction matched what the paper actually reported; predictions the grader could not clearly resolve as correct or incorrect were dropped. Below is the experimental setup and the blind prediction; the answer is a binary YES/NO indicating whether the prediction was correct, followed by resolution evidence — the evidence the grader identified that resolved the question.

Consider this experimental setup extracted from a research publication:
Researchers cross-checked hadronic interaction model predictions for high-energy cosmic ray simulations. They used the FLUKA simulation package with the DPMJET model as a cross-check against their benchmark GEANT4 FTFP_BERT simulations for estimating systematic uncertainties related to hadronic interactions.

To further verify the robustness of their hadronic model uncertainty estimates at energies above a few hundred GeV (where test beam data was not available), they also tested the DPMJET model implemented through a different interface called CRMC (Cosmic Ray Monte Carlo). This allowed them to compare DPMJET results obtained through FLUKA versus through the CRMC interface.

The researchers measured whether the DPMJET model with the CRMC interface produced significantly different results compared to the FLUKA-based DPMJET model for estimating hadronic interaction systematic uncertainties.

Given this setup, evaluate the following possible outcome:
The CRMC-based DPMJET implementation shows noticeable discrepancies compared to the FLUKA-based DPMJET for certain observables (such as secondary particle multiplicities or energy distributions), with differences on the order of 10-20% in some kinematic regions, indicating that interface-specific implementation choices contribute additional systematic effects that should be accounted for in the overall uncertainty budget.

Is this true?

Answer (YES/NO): NO